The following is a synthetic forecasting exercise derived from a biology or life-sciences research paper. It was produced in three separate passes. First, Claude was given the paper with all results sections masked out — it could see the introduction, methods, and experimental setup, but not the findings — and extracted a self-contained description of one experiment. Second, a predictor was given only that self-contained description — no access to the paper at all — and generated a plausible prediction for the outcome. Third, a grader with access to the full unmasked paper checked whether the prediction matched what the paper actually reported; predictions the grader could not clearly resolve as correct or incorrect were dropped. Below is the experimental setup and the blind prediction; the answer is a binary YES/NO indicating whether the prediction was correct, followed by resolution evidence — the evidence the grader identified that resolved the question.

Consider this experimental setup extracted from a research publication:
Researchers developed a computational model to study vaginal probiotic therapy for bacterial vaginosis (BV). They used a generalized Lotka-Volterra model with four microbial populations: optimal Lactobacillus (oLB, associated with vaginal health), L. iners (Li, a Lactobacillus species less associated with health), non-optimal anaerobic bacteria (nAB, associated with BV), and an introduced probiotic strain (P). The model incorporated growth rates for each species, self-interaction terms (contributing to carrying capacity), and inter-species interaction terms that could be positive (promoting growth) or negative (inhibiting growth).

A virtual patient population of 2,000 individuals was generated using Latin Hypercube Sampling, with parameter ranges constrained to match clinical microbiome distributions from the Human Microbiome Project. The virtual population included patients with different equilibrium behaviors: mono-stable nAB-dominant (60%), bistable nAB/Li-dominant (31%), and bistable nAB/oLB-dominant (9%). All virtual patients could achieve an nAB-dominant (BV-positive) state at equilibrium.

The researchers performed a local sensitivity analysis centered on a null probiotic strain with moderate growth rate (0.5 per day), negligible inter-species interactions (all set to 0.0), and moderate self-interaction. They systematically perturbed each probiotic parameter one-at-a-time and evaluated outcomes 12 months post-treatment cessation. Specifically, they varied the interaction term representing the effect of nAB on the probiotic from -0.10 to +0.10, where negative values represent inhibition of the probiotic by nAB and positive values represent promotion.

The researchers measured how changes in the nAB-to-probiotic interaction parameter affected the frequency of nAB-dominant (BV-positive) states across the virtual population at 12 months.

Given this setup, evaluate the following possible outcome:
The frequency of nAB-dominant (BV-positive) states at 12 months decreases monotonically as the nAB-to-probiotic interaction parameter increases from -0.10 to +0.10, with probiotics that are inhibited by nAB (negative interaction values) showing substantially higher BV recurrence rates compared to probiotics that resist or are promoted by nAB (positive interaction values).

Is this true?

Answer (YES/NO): YES